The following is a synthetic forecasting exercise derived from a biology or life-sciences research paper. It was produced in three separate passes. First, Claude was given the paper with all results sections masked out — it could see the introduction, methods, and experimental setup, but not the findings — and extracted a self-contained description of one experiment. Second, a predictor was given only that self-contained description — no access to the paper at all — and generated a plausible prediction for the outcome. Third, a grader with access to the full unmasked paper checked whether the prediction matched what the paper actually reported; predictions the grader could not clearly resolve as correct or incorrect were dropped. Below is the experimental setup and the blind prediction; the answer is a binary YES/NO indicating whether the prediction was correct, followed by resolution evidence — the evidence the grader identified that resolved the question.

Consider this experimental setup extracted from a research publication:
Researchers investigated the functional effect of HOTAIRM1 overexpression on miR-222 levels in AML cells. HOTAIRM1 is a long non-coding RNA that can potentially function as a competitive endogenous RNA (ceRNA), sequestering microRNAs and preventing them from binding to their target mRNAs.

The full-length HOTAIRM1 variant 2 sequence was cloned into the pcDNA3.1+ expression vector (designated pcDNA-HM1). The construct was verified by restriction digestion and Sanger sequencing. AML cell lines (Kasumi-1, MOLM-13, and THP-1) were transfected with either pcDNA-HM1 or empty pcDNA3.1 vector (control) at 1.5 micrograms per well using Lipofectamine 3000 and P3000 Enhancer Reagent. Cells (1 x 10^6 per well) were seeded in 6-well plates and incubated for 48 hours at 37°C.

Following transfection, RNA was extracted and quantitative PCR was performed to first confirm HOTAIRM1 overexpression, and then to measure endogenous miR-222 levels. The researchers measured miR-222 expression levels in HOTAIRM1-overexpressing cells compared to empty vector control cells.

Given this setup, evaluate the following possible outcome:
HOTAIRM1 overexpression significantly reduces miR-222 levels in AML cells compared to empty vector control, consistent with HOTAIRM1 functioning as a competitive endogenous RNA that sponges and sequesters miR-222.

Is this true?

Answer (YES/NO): YES